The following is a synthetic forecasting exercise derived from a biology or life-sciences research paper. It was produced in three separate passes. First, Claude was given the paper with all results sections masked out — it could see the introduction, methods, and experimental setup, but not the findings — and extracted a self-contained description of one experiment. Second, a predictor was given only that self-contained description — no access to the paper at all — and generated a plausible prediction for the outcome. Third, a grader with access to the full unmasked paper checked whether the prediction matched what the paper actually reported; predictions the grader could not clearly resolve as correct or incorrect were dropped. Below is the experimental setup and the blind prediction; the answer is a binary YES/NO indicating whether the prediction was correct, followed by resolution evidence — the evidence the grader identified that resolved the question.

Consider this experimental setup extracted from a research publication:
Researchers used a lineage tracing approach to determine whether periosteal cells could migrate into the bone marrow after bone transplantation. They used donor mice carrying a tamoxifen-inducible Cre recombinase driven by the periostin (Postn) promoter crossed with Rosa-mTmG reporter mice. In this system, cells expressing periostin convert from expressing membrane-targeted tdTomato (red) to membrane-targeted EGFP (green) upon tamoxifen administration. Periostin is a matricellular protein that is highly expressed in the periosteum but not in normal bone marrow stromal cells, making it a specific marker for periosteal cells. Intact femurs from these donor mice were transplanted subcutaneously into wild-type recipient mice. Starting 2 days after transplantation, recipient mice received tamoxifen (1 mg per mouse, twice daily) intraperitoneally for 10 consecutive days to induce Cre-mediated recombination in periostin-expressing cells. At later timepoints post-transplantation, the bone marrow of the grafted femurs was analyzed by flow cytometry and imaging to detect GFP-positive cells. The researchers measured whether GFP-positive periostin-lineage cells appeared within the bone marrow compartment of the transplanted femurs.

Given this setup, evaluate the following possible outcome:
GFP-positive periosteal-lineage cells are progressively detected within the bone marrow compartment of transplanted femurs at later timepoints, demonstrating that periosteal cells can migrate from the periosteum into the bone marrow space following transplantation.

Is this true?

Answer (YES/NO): YES